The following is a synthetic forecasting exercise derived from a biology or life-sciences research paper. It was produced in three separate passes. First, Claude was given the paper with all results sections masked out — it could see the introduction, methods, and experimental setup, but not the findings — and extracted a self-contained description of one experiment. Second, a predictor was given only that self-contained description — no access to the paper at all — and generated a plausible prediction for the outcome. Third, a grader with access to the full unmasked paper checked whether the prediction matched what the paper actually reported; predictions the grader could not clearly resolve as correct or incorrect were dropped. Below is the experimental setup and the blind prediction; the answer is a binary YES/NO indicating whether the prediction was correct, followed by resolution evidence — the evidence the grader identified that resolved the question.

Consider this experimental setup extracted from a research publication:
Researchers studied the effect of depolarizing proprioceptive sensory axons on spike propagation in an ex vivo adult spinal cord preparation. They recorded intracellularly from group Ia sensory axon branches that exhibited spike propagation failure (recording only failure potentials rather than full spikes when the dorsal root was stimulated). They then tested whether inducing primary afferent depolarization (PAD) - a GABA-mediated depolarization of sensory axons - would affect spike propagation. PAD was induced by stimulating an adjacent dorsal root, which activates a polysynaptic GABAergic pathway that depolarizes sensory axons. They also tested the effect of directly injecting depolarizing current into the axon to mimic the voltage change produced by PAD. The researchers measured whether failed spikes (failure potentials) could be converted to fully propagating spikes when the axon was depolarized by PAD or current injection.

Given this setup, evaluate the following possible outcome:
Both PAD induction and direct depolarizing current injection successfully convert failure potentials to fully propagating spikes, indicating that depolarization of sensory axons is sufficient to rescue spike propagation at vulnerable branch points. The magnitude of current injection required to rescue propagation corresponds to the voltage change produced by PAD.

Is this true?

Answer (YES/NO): NO